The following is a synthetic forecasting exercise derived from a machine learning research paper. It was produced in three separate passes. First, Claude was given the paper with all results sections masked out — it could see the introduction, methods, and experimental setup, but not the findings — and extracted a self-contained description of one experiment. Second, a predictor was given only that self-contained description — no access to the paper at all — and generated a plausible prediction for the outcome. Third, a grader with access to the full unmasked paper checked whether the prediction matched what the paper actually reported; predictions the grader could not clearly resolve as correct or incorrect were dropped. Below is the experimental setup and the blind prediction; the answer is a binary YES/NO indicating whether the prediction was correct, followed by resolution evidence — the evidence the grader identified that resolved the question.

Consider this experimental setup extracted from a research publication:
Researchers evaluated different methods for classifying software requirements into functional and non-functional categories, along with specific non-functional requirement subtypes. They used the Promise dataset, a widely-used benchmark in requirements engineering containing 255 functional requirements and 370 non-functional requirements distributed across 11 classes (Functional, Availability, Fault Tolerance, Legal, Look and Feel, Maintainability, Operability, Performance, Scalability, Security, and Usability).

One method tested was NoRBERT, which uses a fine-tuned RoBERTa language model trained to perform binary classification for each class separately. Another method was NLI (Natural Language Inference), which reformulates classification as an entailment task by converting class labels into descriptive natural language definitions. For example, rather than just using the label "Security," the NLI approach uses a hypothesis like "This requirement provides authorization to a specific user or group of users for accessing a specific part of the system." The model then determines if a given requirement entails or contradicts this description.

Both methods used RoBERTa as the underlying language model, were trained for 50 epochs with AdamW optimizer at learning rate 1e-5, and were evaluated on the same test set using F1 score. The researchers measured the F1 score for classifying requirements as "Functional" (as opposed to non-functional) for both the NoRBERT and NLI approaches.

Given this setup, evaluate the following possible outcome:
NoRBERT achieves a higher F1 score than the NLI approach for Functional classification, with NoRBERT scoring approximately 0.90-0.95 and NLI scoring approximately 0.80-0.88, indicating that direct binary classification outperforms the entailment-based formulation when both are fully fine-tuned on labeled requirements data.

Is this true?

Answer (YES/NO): NO